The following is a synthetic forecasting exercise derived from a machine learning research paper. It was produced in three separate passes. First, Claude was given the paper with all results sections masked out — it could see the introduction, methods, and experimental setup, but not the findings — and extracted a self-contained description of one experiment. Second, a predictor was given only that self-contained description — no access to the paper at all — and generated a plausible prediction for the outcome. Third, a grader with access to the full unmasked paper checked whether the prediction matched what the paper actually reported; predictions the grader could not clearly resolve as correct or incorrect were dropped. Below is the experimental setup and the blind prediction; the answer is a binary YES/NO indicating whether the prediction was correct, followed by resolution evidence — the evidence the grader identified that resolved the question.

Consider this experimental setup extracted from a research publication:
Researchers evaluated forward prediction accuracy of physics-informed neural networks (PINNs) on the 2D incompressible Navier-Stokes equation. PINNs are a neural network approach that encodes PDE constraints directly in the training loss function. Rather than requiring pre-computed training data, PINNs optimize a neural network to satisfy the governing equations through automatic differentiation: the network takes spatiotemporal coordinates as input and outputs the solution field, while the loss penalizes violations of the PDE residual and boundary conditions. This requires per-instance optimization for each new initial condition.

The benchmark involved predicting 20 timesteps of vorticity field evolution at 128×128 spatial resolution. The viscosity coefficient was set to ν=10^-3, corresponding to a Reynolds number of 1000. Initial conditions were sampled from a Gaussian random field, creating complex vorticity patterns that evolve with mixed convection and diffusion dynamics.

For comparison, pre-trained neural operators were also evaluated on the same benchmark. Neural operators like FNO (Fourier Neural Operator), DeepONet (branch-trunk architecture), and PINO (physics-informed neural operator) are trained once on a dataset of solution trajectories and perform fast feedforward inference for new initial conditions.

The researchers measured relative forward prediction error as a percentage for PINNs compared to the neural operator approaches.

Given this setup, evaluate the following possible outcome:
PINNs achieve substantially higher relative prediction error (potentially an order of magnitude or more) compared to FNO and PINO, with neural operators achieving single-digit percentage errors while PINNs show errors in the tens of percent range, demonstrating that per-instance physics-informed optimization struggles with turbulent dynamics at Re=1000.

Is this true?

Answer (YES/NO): YES